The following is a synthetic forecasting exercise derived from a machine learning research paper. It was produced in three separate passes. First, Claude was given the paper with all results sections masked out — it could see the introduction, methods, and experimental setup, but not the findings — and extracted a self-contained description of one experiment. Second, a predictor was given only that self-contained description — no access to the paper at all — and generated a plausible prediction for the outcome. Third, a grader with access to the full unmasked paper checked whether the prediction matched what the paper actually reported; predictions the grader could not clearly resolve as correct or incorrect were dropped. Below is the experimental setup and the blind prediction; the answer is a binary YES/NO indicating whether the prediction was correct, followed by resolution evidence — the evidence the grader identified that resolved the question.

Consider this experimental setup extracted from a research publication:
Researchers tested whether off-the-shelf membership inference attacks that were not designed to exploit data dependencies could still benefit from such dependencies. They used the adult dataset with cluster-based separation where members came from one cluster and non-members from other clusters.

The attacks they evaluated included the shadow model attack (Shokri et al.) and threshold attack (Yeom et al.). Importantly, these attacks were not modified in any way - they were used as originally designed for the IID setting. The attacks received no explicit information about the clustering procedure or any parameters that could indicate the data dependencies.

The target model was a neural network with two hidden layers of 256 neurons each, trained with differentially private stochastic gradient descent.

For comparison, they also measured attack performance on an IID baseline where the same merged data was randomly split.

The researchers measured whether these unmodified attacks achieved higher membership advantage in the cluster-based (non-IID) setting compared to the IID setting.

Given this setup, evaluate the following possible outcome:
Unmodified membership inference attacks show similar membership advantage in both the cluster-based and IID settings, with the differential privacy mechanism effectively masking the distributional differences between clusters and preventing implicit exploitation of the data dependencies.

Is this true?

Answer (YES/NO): NO